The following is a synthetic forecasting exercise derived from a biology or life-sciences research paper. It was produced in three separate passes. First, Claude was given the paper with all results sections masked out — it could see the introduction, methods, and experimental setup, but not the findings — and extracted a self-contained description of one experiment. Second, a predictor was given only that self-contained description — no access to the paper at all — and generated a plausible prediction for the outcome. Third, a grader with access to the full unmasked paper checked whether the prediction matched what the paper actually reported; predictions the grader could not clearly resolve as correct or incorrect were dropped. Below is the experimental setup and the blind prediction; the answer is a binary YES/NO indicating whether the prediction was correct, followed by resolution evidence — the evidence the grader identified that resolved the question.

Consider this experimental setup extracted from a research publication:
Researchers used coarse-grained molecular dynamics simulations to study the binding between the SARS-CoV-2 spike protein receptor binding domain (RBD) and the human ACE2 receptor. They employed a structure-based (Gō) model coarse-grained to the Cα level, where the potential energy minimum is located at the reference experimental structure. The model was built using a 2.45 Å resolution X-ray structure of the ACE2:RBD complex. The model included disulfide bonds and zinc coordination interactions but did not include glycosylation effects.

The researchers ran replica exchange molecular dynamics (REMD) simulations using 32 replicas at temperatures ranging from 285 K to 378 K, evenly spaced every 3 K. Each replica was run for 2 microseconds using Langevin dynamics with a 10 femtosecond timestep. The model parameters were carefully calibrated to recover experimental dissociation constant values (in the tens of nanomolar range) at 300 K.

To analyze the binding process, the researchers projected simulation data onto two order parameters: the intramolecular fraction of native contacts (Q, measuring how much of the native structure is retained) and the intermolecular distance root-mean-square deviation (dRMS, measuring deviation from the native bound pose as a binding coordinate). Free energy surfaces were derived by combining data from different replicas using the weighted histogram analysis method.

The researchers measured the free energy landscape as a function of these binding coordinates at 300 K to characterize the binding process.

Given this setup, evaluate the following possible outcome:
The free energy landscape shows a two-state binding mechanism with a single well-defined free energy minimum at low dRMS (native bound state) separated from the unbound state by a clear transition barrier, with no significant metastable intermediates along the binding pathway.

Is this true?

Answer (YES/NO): NO